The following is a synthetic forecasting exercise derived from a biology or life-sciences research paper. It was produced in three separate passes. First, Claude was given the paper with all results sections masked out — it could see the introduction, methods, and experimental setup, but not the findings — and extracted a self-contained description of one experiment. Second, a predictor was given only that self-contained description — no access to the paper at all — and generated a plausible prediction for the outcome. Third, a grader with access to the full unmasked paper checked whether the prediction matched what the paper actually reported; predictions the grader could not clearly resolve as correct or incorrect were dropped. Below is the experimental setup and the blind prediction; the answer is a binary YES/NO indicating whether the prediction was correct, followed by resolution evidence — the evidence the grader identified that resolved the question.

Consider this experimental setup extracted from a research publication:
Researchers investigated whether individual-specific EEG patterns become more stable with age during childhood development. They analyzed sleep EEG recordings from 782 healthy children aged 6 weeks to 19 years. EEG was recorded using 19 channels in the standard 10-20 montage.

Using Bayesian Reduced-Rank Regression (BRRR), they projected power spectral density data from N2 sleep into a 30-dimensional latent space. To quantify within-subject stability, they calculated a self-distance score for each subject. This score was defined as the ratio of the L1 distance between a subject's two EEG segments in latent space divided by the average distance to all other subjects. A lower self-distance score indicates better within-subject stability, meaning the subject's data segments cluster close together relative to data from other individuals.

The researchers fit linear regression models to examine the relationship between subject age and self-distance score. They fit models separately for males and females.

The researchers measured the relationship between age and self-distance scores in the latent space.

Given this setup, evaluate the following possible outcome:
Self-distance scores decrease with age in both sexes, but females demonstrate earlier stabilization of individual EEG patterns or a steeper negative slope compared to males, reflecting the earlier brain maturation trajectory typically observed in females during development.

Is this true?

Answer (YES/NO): NO